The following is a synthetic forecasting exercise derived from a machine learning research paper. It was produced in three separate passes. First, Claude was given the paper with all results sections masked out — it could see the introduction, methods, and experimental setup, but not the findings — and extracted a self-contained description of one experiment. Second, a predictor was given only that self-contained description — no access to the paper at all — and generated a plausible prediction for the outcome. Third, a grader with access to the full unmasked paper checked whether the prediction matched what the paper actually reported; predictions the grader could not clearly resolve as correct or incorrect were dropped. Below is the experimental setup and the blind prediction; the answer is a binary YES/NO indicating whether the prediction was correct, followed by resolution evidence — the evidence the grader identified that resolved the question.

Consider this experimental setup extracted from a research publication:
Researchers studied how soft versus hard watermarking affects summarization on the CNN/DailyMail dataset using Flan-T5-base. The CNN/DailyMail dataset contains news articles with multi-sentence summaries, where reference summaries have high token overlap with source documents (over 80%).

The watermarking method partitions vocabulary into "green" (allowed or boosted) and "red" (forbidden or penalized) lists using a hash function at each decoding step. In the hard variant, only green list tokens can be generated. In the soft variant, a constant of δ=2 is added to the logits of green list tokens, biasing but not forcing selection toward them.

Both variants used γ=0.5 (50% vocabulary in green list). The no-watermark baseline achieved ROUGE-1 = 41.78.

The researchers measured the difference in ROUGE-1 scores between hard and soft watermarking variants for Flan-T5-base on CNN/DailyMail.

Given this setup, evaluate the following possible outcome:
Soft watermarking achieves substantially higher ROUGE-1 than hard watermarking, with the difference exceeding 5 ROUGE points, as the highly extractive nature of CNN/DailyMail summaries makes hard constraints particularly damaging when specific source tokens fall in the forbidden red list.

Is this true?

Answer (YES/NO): YES